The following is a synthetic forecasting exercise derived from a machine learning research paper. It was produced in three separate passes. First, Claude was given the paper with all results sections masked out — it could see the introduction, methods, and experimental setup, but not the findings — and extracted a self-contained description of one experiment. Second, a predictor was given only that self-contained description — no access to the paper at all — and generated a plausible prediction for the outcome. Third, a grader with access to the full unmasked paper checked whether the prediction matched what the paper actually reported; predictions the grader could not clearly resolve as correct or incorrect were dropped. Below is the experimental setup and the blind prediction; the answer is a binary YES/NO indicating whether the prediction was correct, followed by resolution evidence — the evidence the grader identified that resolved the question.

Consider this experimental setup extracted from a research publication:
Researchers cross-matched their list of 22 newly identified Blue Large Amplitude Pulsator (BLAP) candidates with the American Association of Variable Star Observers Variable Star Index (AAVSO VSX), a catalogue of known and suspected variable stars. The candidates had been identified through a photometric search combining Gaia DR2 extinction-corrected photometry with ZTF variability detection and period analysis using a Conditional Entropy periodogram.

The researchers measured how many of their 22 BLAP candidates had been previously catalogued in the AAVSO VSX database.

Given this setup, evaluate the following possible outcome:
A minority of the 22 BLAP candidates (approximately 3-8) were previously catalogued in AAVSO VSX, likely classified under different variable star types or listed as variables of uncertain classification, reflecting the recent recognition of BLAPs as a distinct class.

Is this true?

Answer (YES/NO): YES